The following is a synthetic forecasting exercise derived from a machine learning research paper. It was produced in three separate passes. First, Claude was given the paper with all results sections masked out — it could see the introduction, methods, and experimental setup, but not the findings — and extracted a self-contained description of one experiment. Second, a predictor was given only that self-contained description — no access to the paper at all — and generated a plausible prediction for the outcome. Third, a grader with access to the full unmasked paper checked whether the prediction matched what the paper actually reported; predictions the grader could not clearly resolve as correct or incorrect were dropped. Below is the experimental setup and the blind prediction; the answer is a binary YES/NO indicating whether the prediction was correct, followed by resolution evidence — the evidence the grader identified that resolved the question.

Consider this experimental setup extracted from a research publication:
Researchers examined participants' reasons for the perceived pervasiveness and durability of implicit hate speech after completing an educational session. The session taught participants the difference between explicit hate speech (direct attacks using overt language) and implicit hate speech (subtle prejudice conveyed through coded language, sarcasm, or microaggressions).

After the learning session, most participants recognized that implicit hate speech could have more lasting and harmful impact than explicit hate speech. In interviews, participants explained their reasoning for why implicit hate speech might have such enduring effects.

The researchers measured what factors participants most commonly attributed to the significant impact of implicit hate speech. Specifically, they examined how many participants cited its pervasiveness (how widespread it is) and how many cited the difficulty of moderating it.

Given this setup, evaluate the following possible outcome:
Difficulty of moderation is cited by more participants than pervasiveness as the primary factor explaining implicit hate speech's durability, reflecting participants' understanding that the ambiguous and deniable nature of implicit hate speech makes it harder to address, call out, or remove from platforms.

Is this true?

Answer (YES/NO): NO